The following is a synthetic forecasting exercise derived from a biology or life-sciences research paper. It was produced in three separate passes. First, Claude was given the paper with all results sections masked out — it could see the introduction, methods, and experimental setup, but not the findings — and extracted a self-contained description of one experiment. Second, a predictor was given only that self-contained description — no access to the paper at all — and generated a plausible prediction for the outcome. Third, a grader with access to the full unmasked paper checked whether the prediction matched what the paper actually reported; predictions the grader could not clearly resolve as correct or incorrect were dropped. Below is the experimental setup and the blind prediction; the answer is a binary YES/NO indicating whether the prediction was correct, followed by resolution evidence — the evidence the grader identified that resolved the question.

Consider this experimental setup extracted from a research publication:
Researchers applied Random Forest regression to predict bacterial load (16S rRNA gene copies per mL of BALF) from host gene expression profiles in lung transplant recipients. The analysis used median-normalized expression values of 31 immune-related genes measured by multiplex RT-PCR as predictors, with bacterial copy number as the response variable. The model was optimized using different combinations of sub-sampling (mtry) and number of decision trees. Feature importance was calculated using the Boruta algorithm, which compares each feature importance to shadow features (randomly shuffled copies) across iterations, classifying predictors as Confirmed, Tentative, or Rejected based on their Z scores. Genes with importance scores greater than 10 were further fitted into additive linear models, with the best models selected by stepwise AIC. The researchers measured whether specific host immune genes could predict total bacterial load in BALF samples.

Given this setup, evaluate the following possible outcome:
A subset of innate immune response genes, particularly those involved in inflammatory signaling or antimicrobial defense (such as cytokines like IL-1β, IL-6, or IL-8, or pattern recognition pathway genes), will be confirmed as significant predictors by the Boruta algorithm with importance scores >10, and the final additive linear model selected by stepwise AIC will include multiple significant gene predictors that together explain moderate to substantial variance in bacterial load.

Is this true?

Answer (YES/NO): NO